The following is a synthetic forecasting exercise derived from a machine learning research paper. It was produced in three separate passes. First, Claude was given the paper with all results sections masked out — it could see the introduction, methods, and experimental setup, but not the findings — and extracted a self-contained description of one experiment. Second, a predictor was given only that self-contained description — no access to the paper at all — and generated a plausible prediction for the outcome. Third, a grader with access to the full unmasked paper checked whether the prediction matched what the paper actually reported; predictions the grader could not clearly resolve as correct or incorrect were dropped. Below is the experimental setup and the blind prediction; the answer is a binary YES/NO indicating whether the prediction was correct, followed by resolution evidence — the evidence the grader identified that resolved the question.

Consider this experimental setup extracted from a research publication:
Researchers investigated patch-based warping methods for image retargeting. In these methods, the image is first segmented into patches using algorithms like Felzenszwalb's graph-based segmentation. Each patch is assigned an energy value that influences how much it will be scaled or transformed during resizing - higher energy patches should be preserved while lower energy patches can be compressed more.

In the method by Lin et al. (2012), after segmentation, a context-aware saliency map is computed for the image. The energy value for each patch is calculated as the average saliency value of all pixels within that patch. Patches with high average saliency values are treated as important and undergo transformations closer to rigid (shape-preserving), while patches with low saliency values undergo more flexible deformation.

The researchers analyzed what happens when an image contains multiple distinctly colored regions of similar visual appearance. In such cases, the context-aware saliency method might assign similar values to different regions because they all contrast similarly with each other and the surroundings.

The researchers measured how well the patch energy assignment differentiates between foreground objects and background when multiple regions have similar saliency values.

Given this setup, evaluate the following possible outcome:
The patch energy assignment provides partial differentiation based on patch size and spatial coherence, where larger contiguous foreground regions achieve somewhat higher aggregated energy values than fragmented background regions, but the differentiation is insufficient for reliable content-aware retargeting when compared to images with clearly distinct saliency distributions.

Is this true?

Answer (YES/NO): NO